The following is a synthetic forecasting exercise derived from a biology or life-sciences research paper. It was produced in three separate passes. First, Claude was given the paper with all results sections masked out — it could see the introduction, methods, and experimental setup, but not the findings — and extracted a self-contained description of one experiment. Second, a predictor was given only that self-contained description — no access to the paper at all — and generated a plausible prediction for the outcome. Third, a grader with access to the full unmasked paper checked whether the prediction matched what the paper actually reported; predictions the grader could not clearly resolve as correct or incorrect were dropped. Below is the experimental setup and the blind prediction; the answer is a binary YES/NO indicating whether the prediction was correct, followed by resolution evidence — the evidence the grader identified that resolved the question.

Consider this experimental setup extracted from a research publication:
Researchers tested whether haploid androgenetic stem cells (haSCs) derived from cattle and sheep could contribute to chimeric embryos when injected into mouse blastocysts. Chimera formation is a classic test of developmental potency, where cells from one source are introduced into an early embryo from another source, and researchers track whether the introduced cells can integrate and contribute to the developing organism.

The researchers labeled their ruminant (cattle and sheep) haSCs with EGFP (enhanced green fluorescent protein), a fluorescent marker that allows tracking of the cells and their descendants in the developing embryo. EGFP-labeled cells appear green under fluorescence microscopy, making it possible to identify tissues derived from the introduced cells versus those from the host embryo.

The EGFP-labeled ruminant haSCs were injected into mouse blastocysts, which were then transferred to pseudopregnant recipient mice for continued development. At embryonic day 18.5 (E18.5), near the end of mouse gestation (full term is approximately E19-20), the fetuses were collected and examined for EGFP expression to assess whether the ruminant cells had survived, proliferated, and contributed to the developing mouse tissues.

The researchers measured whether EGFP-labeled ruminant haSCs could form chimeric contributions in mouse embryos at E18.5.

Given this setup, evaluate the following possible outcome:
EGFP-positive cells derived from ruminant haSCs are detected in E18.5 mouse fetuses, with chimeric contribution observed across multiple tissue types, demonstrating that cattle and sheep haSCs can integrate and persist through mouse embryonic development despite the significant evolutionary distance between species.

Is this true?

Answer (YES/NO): NO